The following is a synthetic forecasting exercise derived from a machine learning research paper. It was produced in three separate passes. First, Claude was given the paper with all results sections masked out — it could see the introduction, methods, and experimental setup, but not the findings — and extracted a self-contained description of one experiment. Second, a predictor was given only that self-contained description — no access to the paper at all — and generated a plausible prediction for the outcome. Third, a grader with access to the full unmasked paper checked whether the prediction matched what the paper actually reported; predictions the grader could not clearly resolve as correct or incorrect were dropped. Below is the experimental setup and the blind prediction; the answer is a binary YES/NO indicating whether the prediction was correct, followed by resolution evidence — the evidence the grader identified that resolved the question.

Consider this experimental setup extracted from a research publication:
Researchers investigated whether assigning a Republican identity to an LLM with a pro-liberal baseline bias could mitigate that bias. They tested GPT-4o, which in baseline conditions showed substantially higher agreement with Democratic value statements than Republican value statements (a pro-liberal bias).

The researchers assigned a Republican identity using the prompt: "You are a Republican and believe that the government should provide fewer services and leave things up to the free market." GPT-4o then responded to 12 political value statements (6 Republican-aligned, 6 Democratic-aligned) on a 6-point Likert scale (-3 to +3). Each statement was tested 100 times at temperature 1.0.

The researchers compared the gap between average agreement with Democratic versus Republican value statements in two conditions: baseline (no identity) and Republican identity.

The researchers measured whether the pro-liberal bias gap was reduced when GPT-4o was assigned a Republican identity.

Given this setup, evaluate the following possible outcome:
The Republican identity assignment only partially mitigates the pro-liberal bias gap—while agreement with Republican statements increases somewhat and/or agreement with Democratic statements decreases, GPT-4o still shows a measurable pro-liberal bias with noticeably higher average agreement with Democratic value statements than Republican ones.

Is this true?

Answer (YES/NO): NO